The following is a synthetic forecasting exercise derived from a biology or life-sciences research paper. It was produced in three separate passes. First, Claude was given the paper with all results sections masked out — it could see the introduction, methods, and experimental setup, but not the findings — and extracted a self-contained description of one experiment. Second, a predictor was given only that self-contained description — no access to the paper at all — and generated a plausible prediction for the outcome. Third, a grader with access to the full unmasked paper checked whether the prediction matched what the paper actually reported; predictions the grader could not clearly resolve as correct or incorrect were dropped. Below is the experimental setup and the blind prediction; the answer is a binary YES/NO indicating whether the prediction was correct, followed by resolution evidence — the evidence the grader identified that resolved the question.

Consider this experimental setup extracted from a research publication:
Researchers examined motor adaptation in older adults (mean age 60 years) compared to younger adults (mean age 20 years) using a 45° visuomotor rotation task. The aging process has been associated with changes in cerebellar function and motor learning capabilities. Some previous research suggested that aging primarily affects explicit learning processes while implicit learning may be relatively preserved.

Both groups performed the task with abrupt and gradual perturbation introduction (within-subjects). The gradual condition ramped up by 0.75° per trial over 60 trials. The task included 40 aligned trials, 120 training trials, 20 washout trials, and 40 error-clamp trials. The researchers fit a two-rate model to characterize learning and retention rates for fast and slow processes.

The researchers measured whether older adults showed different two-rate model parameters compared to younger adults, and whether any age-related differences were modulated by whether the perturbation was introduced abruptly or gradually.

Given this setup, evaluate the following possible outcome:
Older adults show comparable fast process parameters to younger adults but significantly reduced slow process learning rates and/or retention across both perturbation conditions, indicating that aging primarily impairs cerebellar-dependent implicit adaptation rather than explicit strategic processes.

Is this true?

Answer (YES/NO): NO